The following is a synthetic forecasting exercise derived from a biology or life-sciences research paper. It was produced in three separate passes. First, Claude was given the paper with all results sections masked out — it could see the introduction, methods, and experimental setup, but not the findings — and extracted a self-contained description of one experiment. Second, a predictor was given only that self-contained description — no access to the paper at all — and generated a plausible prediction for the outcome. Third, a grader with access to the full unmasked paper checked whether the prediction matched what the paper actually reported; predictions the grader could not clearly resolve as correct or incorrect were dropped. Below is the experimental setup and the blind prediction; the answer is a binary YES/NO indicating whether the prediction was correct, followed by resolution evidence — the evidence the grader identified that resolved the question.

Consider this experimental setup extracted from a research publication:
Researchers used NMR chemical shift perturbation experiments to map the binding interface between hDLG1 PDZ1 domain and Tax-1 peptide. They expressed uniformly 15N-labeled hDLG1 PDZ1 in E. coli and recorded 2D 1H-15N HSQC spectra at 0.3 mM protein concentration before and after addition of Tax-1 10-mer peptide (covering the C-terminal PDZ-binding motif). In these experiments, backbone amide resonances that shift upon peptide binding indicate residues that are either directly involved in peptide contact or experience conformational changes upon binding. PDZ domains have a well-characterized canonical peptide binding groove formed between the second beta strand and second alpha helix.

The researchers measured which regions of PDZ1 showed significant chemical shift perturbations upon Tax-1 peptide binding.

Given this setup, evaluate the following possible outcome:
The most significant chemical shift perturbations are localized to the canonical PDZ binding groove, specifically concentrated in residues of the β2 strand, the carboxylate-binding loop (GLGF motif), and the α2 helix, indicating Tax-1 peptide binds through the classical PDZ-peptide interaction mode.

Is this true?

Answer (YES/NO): YES